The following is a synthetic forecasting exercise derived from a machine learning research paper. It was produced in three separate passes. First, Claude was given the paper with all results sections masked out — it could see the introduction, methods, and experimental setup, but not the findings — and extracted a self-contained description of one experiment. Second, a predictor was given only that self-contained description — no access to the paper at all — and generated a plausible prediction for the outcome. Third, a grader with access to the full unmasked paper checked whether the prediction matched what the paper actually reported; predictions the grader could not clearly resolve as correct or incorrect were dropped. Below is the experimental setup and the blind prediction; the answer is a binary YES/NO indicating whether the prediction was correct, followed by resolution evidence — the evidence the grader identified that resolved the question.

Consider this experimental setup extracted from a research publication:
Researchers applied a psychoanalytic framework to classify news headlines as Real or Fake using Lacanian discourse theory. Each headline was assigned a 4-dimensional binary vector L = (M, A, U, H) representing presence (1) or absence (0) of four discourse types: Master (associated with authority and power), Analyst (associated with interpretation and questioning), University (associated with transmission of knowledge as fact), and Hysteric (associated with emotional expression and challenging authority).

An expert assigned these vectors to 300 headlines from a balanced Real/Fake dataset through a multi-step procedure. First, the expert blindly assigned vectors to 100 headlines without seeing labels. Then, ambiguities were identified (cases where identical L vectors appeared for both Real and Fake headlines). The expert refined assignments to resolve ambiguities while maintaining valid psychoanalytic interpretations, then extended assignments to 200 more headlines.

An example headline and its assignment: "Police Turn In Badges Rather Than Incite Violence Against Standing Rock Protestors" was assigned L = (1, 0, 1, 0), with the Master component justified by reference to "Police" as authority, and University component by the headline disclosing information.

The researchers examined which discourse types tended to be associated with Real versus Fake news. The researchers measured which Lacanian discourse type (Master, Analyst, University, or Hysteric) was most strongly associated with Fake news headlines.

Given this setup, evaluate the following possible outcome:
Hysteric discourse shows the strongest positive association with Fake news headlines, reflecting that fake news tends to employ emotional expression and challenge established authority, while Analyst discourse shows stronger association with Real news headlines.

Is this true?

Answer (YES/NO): NO